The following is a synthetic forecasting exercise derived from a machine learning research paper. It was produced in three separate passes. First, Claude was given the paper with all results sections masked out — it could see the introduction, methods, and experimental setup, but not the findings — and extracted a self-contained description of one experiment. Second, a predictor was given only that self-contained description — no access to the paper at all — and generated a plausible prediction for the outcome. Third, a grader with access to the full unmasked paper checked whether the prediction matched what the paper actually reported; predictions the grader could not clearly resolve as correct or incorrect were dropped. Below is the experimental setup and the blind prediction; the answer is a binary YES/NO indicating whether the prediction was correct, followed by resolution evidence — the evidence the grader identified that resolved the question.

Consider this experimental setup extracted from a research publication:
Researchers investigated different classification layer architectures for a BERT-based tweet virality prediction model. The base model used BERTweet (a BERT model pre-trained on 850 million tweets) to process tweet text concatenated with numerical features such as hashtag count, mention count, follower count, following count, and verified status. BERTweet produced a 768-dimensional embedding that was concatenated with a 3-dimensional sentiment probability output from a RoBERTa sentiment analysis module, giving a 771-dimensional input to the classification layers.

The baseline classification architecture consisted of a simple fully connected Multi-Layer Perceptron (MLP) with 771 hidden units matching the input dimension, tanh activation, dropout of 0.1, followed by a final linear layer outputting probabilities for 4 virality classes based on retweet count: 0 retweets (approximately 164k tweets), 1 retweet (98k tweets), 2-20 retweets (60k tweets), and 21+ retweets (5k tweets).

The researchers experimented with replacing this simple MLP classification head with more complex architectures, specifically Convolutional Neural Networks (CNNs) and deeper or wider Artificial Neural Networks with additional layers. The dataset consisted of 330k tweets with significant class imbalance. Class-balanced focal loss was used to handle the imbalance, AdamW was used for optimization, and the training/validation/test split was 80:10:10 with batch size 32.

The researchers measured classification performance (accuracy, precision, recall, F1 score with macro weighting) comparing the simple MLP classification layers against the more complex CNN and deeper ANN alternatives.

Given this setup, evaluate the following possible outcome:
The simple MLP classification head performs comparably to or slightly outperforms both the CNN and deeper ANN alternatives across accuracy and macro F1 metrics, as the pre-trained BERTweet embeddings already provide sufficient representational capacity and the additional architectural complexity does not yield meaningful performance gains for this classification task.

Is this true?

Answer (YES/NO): YES